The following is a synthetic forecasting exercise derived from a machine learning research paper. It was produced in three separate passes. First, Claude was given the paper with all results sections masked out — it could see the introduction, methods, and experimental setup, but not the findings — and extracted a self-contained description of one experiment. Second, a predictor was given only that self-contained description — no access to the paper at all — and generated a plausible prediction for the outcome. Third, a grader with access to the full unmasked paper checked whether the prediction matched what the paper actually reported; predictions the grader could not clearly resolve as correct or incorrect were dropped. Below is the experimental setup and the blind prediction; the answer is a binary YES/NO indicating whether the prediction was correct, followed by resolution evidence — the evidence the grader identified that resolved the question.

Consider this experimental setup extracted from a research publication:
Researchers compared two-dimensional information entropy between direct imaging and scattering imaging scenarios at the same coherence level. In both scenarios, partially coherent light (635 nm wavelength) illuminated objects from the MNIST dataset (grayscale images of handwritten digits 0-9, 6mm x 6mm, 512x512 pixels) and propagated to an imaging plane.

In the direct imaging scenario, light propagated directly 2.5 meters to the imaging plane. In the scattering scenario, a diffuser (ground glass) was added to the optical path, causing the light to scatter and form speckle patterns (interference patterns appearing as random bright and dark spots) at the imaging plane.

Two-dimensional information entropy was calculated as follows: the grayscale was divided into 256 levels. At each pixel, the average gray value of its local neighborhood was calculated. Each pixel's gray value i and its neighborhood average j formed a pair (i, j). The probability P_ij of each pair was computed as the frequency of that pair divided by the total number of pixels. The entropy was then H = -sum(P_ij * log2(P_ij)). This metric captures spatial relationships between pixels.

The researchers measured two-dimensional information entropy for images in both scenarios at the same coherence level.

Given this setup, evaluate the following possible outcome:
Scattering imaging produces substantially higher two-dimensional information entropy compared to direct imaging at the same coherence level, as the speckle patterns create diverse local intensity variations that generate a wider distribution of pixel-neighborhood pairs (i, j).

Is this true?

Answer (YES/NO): NO